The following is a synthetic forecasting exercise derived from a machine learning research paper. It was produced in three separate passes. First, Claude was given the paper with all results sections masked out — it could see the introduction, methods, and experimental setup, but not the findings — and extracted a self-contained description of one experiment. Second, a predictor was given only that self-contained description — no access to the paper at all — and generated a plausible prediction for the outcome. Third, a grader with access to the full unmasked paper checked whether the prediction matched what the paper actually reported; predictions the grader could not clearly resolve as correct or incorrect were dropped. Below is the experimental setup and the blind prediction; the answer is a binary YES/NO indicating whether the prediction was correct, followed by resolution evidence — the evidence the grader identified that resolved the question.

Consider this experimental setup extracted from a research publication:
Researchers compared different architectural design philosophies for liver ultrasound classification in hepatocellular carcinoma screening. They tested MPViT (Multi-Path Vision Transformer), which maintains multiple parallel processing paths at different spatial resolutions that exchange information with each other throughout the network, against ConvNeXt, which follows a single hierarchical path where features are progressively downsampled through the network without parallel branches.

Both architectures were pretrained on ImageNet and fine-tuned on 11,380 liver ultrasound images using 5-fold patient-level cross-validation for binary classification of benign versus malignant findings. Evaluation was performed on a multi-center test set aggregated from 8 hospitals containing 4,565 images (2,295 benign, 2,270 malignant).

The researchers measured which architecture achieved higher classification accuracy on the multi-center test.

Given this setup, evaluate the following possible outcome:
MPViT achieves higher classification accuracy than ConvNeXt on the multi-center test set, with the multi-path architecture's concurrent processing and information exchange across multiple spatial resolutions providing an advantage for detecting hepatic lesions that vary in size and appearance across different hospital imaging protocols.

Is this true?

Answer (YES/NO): NO